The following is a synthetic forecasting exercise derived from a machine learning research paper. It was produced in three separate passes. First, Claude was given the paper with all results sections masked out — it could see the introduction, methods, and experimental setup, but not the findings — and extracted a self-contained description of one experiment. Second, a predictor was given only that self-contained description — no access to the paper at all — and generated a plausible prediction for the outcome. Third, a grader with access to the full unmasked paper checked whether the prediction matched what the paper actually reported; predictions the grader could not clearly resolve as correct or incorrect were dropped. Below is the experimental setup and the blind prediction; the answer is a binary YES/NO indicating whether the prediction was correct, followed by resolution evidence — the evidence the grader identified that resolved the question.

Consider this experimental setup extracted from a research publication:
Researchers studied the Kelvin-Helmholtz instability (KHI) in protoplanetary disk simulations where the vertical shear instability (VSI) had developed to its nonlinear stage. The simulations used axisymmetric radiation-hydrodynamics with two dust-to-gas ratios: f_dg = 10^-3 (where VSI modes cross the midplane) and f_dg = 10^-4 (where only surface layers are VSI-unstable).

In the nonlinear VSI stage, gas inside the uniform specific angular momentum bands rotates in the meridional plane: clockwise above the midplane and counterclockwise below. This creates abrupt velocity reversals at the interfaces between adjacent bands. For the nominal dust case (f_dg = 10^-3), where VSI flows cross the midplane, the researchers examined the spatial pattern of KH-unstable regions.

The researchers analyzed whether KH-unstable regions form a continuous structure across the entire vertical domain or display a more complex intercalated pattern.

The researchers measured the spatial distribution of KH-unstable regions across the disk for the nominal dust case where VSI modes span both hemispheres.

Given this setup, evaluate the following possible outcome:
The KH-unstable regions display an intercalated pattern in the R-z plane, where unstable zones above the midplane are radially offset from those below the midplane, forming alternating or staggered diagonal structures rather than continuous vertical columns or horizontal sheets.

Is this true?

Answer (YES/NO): YES